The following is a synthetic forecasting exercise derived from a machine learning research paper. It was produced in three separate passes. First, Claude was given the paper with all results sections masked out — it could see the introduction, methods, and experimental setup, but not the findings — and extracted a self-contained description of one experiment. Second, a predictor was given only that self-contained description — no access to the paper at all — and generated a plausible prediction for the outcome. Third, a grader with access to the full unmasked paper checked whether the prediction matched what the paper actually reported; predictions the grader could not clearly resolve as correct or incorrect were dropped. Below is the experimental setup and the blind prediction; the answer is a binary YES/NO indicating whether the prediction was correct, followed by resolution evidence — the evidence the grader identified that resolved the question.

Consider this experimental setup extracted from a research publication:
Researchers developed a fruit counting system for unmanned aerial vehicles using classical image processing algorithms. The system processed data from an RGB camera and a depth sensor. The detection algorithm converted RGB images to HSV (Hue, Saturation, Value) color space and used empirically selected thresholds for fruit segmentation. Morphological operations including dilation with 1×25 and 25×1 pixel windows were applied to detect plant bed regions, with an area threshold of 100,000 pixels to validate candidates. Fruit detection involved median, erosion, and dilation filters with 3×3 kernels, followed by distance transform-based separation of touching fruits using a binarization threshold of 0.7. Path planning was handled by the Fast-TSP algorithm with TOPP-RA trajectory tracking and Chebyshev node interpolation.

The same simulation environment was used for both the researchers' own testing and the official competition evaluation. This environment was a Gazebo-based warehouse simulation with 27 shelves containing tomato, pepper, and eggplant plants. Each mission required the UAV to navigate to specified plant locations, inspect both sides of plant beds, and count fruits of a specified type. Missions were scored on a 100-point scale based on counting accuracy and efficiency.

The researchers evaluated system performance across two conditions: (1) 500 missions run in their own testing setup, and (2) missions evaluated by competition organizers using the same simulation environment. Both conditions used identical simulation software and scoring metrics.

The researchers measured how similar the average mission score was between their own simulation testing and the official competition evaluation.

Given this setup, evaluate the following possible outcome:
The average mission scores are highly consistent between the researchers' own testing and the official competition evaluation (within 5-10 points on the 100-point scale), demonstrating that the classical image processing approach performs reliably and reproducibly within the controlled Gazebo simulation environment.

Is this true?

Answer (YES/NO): YES